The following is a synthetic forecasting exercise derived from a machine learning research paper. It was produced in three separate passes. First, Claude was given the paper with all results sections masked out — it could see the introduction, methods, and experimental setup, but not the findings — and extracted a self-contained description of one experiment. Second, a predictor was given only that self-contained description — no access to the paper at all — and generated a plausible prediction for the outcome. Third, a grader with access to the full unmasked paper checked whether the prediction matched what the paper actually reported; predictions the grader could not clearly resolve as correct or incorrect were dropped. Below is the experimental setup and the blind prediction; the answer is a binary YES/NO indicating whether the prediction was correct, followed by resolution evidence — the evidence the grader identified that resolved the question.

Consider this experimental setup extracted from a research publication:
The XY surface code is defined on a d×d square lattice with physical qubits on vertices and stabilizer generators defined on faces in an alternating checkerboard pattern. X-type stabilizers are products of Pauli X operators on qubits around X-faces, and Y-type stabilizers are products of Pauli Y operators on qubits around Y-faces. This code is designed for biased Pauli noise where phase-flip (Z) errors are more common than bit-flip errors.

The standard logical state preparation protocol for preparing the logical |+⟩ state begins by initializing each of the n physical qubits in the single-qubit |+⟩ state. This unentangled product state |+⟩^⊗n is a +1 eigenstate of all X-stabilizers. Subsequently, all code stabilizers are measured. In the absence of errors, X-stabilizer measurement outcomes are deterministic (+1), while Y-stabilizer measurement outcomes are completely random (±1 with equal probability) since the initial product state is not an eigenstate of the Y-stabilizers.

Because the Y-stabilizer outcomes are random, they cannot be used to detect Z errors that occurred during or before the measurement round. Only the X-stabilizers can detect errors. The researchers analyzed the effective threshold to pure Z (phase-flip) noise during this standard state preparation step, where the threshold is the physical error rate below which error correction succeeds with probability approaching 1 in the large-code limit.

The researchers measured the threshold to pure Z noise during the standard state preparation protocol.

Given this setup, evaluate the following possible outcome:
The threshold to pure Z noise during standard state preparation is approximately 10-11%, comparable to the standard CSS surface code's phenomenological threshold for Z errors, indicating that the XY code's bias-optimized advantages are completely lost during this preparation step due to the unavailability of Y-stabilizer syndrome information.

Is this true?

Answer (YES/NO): YES